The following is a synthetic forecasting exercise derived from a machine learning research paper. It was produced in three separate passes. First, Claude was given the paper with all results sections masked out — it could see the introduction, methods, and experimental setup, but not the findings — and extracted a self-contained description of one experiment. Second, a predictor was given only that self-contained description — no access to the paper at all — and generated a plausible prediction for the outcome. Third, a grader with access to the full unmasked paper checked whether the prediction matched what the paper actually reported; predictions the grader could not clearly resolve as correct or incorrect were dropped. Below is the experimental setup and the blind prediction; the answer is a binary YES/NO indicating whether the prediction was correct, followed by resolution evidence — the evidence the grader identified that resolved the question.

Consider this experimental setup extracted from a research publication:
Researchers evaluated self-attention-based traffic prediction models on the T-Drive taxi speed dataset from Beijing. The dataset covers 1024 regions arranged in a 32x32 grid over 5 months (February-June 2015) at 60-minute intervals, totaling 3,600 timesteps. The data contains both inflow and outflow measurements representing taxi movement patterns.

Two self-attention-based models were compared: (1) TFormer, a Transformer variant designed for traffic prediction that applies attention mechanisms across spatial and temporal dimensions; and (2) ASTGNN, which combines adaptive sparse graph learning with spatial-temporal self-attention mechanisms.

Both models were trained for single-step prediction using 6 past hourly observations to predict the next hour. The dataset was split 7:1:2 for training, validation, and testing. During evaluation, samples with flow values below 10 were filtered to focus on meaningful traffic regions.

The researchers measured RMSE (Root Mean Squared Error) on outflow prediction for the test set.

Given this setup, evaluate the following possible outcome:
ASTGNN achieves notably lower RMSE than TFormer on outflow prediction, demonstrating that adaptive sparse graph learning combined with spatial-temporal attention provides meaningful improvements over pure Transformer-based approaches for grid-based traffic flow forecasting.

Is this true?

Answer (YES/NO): YES